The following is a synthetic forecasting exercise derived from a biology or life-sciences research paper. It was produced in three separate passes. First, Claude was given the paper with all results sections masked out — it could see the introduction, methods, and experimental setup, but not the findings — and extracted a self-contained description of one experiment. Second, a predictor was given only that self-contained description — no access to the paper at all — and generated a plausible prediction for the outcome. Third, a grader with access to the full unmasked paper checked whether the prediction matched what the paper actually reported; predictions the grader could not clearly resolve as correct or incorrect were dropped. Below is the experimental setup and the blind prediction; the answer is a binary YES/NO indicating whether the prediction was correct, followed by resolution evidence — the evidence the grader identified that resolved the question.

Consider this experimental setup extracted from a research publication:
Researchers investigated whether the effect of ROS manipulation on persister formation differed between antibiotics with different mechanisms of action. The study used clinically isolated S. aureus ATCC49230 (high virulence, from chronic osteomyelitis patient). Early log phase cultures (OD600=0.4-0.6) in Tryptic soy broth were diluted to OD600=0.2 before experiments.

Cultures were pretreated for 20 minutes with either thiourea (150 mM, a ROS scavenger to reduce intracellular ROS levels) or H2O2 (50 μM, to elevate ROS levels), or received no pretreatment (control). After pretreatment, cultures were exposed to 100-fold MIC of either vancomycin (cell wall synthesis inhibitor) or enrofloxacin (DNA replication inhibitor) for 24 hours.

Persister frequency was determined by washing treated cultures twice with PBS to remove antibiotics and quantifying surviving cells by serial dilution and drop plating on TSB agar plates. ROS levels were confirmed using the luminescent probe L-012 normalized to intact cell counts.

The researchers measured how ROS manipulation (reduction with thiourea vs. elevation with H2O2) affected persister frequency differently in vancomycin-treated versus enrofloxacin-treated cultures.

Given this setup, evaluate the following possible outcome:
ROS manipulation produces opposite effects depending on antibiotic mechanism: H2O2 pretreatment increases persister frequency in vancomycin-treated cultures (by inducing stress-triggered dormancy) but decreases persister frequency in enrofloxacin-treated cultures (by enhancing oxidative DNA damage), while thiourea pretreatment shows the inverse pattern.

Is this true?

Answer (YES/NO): NO